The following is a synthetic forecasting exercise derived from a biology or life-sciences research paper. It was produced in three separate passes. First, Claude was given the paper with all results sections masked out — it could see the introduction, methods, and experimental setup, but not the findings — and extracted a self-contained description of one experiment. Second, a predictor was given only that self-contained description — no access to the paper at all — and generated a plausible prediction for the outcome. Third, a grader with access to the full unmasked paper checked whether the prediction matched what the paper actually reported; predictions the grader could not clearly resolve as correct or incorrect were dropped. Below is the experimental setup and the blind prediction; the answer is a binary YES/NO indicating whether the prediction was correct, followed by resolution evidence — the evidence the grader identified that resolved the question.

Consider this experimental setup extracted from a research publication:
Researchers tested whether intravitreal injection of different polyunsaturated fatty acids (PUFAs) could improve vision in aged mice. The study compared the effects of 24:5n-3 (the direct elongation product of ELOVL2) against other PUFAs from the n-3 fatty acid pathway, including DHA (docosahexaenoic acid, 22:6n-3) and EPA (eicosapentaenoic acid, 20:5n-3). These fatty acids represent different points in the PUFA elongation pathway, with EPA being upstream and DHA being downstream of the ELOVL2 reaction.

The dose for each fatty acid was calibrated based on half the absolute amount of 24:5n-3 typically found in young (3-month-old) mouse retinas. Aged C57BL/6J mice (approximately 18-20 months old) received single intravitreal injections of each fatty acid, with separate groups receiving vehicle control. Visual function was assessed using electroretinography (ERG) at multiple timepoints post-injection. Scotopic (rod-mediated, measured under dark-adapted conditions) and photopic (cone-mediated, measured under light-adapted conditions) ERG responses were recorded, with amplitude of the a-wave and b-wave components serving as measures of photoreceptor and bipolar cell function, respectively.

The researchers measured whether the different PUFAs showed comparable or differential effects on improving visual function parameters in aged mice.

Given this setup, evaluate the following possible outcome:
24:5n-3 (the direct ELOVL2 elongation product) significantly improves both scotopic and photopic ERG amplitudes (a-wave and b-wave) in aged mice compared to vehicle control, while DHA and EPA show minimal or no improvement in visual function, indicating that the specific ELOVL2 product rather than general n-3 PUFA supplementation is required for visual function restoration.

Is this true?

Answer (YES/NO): YES